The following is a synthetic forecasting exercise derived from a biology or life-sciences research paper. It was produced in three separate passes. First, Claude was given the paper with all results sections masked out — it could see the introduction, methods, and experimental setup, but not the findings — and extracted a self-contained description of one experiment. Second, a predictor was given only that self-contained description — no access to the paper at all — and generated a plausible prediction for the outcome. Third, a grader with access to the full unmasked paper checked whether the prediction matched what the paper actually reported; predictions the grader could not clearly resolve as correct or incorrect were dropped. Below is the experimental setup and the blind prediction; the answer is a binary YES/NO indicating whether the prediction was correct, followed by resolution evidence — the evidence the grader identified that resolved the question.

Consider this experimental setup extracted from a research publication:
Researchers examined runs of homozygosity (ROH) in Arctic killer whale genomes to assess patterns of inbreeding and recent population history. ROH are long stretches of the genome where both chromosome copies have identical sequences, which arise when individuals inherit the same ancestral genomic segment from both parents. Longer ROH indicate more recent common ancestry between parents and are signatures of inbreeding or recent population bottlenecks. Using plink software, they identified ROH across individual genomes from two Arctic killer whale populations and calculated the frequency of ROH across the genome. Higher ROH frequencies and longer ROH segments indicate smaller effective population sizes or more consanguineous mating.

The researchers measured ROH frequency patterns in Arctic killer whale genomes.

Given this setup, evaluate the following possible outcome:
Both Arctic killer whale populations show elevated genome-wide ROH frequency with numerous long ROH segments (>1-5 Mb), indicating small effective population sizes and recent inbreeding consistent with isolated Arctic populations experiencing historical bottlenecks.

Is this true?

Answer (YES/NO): NO